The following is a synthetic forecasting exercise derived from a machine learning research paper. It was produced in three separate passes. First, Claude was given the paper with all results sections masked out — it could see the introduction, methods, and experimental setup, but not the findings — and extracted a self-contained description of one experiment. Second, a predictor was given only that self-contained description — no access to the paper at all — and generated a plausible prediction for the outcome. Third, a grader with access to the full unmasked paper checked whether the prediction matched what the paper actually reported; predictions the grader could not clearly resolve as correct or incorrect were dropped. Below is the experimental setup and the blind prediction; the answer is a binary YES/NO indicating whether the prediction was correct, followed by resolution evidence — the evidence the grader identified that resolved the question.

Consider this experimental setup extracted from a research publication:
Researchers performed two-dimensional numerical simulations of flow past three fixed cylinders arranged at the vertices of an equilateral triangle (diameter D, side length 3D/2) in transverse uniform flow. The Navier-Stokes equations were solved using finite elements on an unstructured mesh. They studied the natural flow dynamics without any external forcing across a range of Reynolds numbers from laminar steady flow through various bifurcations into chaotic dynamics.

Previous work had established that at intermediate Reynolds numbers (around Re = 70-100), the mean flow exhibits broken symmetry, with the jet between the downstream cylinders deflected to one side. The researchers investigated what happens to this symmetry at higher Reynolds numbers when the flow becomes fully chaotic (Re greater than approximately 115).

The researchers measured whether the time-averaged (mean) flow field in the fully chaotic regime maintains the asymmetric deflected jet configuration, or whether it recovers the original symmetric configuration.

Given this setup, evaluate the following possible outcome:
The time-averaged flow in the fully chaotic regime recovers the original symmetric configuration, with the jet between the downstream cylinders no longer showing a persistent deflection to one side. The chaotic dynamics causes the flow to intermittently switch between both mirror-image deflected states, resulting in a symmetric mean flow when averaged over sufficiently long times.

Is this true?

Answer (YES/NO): YES